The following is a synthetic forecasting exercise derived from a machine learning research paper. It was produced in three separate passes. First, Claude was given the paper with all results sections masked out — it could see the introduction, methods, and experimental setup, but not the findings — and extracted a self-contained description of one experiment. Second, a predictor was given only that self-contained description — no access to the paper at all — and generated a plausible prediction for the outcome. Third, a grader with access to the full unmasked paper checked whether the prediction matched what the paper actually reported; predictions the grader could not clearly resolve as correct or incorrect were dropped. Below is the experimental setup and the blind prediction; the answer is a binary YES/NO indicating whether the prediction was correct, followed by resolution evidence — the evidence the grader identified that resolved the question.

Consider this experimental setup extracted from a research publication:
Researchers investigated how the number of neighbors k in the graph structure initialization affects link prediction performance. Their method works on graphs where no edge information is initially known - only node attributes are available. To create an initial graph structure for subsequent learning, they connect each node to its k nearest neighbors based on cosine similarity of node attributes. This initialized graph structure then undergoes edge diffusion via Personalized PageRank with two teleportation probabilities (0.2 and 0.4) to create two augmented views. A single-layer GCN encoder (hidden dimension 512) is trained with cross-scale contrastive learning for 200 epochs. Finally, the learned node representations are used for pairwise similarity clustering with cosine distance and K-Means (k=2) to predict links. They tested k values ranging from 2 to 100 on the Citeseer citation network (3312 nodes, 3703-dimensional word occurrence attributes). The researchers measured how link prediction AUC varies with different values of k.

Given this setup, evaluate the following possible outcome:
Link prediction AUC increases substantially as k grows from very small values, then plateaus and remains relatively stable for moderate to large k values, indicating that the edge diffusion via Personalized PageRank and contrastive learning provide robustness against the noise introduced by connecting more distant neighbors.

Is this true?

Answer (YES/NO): NO